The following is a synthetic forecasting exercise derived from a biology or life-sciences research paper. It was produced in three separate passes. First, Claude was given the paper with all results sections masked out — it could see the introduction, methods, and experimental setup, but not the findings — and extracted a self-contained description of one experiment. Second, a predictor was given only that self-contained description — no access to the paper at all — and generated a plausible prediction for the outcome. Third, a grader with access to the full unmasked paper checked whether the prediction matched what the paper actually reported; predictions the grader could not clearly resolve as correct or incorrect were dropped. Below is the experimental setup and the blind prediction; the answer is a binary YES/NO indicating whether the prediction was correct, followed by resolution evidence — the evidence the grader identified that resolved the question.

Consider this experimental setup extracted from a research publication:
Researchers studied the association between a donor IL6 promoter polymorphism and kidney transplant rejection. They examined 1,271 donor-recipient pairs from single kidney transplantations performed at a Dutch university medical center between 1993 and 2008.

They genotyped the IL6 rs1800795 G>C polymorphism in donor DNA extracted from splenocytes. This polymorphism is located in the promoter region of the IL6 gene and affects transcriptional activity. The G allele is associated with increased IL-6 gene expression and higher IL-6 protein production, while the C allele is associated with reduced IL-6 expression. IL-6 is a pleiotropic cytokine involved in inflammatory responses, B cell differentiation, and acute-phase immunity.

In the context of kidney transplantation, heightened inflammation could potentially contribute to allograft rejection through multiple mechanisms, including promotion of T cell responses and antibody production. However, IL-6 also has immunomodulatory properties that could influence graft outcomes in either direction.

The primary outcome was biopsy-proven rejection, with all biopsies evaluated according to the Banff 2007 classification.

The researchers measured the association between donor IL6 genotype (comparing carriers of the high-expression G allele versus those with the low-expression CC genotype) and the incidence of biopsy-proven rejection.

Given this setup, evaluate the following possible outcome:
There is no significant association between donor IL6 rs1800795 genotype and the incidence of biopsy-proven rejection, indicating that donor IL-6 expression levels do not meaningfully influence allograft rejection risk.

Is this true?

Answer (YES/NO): NO